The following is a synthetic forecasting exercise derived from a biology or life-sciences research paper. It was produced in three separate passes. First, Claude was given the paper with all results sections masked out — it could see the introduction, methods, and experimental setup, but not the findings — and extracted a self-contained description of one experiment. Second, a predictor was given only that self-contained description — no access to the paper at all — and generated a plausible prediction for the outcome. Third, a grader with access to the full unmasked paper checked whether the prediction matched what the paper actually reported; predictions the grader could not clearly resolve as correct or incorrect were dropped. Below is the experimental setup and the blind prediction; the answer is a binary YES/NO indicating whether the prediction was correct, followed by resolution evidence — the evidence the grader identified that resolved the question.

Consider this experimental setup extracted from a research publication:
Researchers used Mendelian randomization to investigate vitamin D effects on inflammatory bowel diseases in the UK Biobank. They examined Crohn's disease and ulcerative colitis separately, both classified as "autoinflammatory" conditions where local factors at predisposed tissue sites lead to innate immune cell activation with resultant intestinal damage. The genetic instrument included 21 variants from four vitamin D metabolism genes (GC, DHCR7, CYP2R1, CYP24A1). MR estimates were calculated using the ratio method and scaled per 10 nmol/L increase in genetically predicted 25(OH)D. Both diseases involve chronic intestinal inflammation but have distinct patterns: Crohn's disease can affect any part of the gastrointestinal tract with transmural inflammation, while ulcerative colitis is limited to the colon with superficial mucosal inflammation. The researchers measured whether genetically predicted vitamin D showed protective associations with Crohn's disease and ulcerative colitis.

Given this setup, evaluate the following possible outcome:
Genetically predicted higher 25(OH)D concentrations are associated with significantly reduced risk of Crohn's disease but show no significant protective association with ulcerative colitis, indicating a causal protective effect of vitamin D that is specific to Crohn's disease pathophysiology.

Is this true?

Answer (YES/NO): NO